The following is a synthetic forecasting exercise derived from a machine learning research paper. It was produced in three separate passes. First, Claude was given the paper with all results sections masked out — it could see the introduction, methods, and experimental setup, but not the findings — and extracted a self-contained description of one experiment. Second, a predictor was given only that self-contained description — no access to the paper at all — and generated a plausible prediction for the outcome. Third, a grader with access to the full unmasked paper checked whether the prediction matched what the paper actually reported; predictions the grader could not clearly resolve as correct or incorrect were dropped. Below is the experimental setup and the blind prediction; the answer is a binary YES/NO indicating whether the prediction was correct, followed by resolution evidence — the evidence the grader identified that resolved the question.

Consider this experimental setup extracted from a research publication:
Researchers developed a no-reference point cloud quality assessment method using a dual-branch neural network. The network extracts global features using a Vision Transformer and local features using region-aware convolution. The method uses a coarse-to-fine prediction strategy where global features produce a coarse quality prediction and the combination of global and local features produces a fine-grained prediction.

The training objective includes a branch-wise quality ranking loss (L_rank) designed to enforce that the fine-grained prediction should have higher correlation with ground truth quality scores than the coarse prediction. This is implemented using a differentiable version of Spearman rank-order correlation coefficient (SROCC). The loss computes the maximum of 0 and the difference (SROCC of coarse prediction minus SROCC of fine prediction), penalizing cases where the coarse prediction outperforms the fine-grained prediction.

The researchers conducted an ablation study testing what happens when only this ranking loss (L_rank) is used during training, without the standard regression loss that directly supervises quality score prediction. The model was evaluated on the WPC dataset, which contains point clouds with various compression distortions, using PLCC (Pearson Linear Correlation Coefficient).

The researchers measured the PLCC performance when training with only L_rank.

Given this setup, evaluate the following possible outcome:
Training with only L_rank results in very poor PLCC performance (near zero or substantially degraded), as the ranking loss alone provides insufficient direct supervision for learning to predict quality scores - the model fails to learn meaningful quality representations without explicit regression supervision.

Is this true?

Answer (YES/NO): YES